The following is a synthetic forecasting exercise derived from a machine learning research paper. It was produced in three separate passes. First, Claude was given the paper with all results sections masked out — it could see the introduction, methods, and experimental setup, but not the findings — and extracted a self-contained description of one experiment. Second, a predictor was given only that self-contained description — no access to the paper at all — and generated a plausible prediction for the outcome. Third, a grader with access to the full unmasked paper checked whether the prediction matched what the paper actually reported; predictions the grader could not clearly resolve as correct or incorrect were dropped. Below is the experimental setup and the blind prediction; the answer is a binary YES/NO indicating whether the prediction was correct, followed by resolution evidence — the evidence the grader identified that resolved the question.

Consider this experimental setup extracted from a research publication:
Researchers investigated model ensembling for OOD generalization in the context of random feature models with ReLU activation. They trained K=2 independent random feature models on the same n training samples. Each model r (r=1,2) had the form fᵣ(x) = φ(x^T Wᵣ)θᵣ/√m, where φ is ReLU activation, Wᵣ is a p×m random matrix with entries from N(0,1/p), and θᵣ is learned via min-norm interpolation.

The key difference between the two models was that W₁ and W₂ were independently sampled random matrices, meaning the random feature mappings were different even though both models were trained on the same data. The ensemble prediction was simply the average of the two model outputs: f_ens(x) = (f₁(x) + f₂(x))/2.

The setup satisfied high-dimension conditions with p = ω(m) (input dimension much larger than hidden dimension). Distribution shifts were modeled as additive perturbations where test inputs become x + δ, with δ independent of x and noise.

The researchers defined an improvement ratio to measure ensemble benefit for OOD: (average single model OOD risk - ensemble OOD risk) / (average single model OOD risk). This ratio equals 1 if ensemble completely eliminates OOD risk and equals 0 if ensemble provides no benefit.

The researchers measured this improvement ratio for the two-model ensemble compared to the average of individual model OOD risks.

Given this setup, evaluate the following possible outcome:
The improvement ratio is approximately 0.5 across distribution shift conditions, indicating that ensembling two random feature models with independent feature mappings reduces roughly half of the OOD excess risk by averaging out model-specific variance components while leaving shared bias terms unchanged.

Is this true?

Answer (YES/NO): NO